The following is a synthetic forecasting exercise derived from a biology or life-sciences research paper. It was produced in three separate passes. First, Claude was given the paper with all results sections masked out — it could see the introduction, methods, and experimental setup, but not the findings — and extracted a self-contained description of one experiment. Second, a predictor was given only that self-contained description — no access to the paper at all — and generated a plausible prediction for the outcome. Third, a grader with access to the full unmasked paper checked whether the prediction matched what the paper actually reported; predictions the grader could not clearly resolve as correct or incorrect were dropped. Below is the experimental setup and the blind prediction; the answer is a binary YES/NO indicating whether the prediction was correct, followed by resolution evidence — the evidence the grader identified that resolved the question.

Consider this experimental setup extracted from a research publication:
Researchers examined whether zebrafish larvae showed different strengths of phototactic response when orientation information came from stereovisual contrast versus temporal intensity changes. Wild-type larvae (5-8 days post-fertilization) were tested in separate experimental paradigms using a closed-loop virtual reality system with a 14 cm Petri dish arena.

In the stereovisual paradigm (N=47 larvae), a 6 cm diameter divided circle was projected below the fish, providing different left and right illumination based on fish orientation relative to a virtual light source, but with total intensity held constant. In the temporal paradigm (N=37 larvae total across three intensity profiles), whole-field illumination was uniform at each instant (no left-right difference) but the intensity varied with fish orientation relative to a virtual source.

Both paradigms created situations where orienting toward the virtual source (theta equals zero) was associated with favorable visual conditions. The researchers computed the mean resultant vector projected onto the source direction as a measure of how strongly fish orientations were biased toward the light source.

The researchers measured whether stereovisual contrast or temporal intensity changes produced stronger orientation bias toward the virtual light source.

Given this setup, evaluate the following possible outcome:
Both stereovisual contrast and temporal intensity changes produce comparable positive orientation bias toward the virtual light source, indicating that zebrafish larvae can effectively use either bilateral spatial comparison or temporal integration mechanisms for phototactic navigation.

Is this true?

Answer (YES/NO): YES